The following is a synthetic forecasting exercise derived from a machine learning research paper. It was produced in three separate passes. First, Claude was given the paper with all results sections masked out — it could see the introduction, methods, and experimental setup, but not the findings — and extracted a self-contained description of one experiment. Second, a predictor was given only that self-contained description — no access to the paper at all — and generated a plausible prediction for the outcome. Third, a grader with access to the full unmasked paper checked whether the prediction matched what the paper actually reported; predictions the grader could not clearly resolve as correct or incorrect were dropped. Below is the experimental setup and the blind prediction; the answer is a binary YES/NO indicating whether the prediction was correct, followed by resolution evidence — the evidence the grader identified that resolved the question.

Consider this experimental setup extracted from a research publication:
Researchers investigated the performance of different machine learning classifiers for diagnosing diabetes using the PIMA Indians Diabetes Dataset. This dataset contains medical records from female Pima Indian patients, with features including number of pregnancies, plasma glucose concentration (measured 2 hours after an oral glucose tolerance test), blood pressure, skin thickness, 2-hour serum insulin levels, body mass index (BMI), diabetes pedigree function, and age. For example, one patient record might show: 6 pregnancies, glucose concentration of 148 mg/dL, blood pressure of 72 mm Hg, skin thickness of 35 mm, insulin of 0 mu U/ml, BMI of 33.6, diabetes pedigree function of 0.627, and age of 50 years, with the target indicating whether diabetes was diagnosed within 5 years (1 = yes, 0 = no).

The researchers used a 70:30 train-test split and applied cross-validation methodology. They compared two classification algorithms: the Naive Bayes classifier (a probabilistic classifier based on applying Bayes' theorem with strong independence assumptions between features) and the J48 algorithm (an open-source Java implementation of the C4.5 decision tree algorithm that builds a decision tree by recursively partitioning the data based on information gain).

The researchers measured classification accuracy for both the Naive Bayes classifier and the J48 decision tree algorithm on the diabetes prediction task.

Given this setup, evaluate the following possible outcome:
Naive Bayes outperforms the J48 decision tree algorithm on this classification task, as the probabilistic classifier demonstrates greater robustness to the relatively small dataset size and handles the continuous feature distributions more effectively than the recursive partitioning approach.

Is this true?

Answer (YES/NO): YES